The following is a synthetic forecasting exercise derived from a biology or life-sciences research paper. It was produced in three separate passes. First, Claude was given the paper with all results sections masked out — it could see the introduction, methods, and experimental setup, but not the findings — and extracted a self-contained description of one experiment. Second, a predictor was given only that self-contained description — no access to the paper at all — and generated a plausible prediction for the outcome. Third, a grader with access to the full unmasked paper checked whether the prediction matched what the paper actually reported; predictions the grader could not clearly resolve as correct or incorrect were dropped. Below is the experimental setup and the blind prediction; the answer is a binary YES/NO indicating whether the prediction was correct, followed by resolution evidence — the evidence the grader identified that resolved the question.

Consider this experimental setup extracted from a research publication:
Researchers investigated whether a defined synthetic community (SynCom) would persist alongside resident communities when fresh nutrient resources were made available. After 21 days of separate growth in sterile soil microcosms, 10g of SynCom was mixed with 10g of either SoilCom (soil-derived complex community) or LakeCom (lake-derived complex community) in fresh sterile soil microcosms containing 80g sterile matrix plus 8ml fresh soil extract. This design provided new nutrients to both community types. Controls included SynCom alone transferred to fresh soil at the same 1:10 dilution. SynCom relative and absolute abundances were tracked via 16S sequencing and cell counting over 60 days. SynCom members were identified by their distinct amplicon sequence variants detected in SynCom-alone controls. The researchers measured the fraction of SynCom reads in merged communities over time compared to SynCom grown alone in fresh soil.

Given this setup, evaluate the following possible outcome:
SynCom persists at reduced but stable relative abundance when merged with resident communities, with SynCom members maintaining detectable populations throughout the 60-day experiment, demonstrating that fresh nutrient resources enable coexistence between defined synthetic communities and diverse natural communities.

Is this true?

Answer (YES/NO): NO